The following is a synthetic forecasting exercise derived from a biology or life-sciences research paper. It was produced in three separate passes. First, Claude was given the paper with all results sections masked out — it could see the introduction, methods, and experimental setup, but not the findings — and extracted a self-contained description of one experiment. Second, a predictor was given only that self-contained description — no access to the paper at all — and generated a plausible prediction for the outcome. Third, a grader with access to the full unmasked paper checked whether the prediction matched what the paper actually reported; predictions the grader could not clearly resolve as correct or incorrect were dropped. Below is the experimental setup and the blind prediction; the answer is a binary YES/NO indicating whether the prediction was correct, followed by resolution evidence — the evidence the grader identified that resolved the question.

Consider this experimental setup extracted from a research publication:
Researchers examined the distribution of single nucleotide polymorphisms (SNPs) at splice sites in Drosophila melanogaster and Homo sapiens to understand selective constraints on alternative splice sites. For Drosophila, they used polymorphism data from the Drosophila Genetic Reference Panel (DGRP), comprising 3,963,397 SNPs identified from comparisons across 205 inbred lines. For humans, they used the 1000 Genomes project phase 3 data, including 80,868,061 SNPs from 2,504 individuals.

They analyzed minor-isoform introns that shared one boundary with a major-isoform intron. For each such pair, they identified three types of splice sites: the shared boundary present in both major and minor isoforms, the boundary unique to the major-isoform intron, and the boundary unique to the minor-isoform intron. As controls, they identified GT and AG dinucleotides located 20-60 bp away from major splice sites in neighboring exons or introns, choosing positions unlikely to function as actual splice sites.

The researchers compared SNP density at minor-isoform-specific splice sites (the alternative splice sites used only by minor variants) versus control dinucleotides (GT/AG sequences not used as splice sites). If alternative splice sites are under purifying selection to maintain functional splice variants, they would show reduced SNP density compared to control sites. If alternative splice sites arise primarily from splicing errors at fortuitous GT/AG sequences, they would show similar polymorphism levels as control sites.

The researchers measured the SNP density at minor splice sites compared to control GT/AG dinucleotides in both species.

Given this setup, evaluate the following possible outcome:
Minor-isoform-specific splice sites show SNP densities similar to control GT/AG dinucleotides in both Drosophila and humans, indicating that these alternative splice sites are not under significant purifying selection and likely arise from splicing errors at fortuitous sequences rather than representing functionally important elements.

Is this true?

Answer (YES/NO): NO